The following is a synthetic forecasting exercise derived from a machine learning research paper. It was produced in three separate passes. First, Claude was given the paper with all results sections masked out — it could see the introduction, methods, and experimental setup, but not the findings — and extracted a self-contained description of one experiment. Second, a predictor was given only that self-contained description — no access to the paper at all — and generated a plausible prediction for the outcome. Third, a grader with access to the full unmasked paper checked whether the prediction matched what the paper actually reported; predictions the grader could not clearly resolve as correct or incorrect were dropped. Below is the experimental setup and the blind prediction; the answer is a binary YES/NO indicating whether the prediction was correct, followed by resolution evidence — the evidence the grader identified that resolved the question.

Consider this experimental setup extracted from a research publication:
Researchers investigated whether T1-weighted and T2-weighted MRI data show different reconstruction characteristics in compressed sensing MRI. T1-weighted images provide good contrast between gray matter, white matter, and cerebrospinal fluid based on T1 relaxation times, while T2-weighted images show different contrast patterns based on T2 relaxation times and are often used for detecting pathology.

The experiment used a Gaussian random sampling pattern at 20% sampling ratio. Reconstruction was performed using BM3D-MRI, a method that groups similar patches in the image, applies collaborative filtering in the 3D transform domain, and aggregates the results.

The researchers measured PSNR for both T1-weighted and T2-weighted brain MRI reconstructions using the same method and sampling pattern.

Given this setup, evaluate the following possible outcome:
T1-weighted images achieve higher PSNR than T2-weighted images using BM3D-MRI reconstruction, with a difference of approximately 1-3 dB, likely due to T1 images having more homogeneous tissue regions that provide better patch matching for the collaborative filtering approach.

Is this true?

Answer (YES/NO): NO